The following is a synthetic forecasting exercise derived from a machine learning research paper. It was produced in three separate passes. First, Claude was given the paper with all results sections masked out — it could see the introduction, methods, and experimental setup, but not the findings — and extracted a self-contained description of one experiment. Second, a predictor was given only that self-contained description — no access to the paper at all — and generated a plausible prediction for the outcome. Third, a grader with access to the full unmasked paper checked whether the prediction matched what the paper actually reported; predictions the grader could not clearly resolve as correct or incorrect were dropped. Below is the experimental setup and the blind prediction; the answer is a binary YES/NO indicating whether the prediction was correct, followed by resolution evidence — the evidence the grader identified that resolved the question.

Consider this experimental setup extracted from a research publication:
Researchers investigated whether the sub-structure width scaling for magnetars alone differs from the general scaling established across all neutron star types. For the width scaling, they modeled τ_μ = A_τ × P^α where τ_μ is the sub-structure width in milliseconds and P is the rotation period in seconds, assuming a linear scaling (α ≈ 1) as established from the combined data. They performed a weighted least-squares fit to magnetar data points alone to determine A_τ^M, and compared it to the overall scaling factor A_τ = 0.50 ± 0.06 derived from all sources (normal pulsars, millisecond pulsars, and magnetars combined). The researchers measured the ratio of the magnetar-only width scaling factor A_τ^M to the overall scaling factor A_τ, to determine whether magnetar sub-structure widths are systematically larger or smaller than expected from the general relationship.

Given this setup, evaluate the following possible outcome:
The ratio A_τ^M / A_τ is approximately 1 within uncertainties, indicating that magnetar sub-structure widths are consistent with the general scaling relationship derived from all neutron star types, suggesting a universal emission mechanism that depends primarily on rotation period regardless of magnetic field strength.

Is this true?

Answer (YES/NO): NO